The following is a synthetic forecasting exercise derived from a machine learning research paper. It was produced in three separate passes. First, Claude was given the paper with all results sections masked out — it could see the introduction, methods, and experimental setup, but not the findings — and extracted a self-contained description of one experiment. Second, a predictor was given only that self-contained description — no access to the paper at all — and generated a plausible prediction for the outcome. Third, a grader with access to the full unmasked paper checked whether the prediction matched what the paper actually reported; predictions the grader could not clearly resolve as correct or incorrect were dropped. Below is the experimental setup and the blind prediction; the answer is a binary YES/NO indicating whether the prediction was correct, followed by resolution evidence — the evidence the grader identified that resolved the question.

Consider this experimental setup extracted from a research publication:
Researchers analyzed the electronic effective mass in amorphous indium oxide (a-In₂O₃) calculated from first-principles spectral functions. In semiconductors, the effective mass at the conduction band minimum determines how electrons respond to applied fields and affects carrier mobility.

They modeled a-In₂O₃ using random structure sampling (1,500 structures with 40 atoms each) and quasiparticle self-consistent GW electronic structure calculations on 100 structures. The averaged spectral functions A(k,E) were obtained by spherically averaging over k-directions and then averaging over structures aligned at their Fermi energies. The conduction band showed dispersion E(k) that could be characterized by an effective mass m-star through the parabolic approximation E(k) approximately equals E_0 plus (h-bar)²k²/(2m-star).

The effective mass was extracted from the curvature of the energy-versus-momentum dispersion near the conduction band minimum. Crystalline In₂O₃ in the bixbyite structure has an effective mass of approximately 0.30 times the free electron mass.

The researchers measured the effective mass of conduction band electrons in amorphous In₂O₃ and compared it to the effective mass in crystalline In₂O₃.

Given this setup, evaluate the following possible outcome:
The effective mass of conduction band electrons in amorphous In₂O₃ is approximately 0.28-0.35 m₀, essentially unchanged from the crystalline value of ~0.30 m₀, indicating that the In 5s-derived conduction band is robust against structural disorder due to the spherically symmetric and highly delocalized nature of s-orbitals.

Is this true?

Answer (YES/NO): NO